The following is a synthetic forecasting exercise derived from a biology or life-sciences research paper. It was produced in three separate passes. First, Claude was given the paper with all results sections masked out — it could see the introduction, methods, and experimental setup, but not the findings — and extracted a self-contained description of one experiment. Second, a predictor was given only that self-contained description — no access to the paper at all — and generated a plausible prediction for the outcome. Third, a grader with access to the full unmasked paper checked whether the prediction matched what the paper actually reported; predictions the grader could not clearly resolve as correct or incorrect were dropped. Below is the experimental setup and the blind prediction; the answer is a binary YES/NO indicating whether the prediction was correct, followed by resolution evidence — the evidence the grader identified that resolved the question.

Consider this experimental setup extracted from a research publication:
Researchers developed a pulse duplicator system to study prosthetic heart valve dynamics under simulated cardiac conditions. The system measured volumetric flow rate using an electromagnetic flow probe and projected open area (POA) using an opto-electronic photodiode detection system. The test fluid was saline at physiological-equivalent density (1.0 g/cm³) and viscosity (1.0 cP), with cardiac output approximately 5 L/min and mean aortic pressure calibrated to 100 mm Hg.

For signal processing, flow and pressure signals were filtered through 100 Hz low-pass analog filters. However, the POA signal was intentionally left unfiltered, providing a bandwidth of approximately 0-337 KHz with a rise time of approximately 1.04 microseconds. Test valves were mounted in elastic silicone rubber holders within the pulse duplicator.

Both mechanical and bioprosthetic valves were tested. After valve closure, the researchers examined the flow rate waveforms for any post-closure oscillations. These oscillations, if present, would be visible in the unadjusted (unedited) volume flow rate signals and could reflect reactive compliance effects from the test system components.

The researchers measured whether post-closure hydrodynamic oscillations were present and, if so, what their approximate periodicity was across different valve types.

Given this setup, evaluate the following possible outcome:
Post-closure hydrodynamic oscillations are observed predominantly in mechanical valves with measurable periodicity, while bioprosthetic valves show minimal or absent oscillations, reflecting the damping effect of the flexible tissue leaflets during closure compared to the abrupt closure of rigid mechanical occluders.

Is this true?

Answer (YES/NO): NO